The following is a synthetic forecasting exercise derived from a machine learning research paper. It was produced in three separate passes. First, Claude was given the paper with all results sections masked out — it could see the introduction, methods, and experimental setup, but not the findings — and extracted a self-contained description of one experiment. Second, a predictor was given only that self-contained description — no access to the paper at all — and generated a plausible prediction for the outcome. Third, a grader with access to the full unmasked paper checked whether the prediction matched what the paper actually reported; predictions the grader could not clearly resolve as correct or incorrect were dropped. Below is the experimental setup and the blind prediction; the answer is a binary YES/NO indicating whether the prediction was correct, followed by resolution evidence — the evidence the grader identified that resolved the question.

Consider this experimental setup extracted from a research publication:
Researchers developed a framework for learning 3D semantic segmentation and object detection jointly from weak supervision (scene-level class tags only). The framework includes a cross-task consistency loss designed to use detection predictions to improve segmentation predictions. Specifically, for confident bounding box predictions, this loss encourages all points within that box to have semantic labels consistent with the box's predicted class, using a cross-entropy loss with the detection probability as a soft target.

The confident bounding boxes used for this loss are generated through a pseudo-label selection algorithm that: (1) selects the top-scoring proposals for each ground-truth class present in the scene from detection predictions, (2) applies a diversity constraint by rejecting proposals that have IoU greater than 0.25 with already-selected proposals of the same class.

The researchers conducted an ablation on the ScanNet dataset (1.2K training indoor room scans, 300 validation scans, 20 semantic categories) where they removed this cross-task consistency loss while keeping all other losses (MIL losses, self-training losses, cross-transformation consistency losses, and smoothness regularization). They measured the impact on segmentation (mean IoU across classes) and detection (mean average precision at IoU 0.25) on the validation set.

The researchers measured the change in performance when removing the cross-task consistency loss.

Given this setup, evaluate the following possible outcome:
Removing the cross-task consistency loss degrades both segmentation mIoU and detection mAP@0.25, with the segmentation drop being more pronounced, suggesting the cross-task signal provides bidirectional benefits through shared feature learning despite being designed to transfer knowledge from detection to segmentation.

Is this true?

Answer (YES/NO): NO